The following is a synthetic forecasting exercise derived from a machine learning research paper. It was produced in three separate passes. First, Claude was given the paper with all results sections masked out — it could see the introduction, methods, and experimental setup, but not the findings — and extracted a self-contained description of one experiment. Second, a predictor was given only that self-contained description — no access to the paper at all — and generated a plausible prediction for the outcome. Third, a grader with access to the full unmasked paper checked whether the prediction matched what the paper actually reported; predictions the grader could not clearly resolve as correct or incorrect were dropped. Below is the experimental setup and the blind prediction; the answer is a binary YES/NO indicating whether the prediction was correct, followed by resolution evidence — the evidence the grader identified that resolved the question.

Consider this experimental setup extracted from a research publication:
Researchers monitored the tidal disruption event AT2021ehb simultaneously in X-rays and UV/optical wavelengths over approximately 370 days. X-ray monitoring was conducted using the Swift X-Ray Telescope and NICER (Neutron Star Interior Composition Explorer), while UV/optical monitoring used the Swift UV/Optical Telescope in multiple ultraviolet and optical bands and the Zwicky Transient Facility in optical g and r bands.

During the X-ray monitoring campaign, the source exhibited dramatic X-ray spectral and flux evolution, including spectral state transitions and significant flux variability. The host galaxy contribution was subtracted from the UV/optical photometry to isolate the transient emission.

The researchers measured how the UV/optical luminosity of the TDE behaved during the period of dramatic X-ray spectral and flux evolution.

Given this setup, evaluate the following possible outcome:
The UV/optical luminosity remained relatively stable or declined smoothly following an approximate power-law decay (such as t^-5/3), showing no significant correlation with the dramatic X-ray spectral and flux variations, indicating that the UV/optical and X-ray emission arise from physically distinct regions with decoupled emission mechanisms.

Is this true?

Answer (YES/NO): YES